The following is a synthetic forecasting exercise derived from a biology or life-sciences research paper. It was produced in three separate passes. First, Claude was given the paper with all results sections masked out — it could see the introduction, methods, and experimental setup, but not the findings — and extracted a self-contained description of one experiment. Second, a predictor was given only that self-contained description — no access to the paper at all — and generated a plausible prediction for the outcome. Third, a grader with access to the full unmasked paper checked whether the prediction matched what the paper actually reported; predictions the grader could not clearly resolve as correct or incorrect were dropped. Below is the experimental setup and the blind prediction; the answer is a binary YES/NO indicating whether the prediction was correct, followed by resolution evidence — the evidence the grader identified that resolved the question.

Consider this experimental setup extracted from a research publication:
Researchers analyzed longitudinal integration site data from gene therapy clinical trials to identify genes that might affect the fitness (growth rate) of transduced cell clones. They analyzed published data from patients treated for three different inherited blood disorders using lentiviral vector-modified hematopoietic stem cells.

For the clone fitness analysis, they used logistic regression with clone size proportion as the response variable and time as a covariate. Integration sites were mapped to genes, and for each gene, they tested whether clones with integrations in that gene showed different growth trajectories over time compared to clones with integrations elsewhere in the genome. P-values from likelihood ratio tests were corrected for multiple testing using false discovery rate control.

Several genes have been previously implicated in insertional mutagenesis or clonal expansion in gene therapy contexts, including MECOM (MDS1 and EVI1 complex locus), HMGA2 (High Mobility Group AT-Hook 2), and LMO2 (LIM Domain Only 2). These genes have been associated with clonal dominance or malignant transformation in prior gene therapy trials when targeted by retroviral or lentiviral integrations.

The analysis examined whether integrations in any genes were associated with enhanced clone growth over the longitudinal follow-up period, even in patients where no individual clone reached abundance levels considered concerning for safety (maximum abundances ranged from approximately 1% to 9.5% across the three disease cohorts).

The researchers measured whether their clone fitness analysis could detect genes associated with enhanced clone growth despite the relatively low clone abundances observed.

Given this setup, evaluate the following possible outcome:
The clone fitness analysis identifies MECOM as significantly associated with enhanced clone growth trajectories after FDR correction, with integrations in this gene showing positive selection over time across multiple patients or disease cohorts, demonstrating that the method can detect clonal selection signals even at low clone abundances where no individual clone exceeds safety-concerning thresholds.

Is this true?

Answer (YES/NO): NO